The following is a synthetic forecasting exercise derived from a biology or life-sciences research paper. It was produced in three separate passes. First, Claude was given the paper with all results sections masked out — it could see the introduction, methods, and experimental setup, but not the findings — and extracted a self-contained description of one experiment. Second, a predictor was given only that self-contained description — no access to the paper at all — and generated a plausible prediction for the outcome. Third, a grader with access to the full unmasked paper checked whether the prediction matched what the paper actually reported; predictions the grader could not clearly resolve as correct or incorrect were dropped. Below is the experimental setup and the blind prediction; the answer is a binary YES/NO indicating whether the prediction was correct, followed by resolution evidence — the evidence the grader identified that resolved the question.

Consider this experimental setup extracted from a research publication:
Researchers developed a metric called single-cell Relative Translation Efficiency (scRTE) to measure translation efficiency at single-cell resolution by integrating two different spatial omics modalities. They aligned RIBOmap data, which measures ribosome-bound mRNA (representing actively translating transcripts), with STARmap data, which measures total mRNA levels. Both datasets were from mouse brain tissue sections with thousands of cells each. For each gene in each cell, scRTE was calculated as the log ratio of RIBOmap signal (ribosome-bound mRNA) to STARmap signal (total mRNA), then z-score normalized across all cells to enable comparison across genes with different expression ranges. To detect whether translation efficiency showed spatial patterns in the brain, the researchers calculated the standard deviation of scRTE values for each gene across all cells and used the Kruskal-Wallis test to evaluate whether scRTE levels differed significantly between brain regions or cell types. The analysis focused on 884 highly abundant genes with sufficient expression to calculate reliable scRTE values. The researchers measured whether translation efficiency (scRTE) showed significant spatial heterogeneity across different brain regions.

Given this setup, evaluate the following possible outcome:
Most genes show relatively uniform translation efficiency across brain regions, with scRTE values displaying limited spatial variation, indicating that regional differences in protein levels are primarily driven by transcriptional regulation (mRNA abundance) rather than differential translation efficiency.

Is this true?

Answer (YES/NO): NO